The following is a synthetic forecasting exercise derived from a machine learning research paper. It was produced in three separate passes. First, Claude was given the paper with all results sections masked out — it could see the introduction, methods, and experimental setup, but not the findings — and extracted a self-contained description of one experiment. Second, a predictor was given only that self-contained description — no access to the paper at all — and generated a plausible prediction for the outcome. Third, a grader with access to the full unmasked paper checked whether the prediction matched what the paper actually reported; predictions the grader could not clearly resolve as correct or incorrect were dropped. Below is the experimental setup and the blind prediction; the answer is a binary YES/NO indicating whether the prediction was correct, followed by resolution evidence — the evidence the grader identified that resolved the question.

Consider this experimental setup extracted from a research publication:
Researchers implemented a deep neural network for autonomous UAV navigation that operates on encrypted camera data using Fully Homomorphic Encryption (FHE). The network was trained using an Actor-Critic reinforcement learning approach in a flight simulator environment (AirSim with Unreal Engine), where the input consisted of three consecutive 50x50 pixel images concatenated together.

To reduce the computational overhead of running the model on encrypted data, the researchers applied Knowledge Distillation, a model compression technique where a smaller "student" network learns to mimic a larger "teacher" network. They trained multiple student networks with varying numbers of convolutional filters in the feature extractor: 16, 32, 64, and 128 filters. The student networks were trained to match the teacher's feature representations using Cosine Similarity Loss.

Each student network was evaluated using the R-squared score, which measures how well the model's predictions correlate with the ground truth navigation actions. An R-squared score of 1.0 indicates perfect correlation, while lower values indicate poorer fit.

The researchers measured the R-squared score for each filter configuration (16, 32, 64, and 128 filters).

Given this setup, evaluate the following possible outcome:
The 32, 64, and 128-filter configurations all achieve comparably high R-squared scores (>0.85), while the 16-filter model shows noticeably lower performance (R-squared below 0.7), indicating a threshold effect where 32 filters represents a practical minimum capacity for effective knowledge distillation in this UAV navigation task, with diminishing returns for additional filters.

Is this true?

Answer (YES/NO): NO